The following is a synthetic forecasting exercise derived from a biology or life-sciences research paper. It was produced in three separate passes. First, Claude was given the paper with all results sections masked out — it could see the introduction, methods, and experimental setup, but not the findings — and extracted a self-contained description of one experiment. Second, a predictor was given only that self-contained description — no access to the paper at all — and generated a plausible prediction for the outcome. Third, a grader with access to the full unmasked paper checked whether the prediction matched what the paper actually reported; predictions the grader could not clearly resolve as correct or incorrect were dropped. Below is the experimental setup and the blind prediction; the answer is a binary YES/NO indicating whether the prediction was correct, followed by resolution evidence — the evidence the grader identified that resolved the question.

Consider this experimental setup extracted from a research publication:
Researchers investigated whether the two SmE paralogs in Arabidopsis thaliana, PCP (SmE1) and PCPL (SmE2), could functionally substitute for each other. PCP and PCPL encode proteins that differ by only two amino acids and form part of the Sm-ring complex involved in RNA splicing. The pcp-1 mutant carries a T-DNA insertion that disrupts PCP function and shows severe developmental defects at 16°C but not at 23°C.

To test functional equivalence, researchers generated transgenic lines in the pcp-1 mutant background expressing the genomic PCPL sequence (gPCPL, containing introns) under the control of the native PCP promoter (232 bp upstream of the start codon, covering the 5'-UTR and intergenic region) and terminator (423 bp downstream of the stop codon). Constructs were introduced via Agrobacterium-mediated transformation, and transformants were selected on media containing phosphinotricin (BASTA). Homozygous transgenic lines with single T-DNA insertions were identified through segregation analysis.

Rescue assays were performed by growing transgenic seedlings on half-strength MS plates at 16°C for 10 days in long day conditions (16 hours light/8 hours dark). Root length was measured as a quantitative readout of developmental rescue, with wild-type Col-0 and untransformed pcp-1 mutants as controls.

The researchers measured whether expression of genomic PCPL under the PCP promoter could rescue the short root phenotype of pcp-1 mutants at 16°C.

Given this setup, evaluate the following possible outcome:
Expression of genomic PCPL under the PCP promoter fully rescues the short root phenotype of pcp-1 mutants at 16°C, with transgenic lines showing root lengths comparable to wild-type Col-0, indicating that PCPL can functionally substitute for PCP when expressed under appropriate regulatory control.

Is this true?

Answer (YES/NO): NO